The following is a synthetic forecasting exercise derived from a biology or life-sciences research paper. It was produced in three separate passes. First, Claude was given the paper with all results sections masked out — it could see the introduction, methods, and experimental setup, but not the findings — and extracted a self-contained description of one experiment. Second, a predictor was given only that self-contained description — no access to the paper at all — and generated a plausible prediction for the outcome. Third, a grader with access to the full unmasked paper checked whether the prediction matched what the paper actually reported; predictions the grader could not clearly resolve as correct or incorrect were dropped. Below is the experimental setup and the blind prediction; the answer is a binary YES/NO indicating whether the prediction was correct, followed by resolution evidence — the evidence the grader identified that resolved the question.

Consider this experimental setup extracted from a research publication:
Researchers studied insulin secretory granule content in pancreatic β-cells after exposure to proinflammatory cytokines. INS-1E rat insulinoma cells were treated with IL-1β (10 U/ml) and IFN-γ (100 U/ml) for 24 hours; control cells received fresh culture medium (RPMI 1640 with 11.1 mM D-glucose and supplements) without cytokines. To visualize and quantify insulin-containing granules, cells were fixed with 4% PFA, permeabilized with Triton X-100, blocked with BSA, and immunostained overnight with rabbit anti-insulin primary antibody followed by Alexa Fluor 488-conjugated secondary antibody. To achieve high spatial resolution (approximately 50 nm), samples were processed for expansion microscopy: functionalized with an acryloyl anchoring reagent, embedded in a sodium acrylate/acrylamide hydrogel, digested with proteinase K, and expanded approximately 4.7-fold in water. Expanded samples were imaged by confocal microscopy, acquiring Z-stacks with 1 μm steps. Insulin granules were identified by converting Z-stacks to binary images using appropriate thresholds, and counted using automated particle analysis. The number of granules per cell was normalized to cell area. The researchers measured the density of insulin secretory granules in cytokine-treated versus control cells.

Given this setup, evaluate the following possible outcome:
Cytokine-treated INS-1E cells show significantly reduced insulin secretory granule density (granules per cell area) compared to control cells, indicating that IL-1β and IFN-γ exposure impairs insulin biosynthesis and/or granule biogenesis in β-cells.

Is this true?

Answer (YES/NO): NO